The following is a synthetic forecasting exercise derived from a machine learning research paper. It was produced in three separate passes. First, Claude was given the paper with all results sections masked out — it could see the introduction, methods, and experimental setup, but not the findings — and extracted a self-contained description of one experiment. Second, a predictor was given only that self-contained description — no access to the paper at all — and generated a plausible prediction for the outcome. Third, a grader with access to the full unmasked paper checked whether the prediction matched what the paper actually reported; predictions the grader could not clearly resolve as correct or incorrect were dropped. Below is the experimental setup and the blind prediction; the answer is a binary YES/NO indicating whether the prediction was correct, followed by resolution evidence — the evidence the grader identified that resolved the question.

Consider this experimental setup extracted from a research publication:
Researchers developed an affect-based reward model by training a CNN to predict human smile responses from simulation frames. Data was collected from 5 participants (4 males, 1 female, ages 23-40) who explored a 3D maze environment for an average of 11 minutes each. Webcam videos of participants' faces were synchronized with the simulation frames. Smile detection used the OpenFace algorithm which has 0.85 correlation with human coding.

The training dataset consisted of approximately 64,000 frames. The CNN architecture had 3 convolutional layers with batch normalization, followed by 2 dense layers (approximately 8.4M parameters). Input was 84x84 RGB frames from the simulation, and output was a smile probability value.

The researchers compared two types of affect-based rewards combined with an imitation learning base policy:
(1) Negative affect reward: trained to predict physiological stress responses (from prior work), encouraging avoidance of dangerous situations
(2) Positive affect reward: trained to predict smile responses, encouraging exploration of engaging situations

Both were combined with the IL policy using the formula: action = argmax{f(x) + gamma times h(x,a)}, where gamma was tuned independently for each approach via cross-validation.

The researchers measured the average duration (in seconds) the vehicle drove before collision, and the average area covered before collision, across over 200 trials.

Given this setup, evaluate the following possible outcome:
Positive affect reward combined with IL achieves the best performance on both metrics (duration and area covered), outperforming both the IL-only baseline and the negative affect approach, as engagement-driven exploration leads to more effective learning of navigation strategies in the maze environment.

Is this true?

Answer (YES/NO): NO